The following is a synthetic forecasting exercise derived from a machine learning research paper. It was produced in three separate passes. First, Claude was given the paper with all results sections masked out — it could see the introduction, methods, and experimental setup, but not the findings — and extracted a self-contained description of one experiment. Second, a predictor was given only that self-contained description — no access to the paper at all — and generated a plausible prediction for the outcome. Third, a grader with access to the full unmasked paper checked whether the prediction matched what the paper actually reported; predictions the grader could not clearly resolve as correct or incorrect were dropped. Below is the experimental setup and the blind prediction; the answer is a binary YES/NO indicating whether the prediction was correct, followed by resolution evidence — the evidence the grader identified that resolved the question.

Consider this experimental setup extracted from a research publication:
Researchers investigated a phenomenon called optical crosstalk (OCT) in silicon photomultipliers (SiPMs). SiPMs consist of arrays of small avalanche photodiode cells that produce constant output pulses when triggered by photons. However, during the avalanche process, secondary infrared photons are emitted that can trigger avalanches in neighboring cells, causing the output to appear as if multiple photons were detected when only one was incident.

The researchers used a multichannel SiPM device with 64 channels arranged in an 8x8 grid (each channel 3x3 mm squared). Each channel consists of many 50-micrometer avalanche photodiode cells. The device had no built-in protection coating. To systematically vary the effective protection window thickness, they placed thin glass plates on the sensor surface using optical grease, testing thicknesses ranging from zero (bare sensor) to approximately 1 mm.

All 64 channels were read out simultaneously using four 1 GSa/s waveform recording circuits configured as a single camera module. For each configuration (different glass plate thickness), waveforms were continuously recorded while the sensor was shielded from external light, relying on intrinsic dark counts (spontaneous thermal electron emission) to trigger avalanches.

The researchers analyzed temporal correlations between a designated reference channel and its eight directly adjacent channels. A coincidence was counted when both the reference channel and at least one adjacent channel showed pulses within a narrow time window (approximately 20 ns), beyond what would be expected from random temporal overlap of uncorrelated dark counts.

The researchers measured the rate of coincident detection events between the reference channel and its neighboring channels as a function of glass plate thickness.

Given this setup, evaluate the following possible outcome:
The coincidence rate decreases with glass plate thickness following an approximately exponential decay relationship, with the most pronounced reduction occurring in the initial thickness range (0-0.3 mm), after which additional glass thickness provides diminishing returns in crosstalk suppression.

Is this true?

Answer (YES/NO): NO